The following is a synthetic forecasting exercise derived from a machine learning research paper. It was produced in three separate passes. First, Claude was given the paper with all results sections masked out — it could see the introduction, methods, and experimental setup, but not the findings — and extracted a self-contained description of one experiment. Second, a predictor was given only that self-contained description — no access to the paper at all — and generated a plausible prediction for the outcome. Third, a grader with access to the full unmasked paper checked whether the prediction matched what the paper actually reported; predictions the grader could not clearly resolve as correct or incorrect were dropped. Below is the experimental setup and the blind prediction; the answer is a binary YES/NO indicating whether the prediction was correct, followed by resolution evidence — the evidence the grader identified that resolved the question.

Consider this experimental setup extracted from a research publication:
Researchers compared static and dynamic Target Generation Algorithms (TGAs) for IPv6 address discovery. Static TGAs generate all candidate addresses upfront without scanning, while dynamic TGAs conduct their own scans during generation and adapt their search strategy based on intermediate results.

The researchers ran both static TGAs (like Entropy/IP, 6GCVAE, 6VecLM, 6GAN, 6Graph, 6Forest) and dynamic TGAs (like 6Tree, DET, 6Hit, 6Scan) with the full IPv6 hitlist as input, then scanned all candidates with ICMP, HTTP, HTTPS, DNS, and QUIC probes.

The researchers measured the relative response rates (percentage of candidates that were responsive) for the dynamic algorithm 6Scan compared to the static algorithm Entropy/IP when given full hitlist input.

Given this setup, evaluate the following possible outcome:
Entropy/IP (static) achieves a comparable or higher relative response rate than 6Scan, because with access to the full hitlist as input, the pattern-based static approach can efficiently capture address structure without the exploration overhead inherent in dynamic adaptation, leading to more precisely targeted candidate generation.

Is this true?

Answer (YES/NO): NO